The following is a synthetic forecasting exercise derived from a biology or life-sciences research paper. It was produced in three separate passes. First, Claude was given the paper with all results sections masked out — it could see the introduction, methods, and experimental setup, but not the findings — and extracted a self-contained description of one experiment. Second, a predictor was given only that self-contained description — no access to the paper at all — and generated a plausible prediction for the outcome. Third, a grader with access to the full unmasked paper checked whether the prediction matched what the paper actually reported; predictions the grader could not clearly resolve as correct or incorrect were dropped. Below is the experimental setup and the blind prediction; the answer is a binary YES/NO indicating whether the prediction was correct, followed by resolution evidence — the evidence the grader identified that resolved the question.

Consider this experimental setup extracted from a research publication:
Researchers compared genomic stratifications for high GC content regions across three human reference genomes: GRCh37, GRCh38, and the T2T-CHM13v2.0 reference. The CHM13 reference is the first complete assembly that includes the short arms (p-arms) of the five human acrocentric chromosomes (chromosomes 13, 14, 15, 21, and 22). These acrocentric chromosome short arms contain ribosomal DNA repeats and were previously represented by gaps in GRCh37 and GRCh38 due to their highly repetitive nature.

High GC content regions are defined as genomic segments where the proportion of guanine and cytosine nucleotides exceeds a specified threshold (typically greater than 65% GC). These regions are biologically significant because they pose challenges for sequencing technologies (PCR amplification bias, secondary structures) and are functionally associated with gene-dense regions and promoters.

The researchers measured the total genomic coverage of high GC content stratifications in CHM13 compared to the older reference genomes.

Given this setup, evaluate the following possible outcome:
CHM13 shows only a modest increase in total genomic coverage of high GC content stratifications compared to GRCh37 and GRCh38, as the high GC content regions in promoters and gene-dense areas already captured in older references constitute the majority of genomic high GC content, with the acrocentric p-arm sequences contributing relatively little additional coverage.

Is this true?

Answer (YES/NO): NO